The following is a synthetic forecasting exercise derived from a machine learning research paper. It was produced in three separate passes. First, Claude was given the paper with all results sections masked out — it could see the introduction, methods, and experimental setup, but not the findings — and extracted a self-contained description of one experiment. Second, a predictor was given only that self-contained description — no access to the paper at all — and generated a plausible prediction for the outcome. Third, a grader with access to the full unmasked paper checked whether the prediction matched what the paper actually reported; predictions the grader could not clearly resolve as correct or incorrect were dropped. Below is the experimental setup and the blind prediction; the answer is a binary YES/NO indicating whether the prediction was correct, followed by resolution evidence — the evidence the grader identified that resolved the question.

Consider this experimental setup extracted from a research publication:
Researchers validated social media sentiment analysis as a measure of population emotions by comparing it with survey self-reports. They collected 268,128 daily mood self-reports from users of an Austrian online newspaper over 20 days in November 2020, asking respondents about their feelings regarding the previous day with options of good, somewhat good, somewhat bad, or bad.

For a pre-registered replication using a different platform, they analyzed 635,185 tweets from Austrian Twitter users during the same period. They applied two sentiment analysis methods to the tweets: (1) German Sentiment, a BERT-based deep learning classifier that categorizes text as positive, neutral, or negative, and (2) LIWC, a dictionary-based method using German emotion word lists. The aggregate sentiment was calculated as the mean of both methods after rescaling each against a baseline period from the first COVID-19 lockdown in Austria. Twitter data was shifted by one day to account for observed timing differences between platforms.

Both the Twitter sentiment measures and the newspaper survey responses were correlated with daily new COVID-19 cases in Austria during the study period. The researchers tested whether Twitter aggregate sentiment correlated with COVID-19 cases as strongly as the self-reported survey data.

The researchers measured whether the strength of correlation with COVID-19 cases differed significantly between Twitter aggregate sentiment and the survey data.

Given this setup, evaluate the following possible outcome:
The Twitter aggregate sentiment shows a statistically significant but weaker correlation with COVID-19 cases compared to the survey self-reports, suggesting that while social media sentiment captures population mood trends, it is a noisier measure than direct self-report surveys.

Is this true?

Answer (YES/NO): NO